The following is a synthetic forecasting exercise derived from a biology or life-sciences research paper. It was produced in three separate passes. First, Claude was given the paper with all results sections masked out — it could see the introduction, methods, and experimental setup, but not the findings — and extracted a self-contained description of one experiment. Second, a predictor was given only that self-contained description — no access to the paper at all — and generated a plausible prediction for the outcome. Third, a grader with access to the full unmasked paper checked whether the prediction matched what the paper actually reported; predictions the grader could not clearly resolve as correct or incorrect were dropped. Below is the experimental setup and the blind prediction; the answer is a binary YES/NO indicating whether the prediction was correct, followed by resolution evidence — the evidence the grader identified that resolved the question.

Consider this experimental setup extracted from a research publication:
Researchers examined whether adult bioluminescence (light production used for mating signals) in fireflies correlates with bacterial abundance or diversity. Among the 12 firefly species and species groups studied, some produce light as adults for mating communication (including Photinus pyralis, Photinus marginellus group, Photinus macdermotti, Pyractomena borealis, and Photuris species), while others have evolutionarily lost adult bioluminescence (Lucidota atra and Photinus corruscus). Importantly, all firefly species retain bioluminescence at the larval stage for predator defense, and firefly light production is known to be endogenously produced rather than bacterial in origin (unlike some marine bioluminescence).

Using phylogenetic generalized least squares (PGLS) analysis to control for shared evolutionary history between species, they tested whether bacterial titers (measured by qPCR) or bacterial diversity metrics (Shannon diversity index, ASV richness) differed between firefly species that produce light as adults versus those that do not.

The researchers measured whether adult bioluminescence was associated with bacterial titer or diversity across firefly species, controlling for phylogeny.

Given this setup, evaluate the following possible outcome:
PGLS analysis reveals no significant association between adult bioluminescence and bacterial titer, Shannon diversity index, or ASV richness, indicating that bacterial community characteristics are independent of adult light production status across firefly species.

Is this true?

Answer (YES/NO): YES